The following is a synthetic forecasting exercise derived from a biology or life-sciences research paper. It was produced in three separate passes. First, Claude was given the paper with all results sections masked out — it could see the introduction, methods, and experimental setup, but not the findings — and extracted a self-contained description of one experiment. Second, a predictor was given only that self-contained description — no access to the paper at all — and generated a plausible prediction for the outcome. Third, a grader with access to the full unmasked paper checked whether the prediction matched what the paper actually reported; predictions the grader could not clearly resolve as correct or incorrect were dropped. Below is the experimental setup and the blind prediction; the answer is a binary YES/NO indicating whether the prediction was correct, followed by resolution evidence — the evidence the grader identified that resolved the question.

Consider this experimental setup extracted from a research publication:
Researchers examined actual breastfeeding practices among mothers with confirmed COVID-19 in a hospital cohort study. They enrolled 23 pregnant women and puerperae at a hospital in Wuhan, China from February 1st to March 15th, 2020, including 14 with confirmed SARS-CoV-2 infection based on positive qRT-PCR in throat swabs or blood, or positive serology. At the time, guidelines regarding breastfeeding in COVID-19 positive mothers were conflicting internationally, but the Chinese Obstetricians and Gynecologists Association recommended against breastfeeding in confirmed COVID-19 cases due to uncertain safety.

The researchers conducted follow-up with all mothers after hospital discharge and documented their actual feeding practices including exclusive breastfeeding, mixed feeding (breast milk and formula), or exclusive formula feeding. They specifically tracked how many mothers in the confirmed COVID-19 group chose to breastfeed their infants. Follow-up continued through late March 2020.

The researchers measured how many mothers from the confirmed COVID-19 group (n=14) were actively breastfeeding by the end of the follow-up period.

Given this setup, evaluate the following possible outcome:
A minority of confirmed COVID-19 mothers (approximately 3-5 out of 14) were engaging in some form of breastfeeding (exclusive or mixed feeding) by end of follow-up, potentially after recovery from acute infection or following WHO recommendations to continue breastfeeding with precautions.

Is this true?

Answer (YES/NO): NO